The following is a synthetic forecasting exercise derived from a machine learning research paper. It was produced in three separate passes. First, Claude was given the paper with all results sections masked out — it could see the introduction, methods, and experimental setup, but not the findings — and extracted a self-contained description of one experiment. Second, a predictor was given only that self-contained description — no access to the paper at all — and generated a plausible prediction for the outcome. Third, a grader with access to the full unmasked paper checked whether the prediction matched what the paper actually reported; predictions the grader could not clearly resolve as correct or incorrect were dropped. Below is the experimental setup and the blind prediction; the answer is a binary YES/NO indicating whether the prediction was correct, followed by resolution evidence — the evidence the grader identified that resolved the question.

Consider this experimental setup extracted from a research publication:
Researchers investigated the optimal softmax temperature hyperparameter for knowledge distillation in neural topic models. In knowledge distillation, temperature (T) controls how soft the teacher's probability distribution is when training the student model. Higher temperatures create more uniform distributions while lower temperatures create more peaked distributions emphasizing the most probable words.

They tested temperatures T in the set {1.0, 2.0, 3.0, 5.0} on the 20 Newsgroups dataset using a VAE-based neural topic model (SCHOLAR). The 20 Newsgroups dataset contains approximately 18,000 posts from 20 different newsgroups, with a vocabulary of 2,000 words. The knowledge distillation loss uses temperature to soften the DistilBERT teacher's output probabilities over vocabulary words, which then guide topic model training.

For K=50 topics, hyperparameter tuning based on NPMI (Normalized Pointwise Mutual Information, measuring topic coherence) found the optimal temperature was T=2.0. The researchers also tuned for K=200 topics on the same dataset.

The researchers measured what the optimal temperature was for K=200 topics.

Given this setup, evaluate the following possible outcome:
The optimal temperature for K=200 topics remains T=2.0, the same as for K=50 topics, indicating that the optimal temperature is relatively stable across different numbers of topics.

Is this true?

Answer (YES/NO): NO